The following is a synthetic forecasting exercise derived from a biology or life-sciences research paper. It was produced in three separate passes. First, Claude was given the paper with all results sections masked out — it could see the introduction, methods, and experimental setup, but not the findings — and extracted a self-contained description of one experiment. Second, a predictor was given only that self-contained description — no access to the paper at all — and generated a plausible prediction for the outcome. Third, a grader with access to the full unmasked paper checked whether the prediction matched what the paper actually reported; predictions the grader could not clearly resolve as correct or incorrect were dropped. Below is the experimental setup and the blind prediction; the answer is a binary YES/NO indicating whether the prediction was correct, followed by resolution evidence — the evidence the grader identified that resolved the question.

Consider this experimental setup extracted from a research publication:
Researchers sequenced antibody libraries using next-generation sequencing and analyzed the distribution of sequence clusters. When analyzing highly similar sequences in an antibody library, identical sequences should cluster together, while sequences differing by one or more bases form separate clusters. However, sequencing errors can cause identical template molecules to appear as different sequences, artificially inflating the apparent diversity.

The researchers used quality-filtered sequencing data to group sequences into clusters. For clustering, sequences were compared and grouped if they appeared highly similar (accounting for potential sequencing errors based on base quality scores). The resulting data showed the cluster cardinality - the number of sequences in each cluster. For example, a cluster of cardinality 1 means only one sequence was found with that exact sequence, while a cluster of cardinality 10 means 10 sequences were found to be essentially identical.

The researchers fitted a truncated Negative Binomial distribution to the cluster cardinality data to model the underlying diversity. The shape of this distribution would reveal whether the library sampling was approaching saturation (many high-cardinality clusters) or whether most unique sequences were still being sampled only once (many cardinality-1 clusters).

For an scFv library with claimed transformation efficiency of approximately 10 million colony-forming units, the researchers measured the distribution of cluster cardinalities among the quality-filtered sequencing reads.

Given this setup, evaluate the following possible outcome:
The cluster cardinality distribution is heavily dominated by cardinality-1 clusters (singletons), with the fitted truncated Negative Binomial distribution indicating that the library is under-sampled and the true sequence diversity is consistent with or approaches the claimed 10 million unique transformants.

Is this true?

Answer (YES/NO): YES